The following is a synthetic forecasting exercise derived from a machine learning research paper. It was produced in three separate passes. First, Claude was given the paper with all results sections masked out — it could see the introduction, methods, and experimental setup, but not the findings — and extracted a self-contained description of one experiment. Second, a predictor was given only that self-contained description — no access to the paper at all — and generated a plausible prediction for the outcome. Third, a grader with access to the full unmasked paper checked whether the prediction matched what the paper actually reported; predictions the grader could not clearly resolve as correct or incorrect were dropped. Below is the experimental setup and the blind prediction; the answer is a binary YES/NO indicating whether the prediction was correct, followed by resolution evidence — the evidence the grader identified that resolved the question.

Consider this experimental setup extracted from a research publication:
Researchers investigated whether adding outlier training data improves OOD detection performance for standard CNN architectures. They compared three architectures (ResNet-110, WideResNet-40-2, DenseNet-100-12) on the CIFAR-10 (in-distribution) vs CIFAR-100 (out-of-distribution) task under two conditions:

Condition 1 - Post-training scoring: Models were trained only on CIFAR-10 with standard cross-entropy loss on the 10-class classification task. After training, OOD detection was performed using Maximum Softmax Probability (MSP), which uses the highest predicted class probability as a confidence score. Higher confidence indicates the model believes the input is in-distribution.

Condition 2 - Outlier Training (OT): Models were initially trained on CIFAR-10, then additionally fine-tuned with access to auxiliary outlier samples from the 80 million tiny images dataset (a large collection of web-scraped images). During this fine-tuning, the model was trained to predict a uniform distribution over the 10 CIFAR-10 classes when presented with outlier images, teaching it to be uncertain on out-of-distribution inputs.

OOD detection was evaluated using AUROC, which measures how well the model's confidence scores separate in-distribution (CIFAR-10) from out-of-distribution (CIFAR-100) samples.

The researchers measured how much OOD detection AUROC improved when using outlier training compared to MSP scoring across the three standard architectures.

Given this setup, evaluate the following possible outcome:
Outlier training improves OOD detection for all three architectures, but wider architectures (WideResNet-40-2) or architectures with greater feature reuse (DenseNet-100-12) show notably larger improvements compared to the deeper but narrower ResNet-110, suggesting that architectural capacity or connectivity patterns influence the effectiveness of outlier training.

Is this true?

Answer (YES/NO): NO